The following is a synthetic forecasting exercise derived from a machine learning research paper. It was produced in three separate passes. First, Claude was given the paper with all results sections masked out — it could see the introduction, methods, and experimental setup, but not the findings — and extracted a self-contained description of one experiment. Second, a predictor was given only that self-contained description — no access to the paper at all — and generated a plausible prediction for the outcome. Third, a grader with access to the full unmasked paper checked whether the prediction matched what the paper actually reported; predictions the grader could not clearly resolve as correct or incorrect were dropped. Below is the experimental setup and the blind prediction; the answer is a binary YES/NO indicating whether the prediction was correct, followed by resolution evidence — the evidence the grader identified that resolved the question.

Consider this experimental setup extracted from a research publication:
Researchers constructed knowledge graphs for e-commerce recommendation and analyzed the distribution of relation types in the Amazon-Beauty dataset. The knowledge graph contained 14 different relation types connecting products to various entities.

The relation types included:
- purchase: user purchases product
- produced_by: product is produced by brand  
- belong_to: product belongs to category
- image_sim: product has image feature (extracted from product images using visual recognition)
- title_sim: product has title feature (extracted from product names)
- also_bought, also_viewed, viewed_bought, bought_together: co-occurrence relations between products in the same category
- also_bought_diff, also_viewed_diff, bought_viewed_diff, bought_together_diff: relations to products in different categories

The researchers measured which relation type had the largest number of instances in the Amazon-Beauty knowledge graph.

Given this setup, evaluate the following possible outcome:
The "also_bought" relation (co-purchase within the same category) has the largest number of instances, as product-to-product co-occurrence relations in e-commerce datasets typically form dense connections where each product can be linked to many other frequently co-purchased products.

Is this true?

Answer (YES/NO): NO